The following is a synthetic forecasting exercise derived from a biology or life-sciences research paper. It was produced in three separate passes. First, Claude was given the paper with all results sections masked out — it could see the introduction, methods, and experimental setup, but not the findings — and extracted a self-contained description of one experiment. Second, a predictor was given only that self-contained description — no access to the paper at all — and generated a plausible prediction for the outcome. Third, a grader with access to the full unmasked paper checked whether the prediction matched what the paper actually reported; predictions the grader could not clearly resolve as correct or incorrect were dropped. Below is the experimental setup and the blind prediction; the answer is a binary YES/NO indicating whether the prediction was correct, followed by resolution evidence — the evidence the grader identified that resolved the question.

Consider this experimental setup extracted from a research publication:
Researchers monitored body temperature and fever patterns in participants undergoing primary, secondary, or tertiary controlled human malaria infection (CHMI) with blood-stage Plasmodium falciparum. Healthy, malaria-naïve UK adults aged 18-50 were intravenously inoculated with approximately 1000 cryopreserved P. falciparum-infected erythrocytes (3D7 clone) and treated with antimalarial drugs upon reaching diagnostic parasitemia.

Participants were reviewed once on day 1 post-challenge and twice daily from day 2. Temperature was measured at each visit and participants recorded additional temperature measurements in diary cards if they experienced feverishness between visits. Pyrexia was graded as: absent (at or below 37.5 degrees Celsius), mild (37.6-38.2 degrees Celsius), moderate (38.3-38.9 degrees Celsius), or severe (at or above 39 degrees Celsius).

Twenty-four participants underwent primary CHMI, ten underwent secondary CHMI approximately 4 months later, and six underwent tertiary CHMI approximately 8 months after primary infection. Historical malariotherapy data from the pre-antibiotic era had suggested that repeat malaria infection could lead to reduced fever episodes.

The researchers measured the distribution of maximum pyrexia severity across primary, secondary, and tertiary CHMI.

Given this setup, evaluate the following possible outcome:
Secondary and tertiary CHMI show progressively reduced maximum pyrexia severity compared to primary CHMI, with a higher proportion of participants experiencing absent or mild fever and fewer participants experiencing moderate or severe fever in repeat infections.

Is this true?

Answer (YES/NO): NO